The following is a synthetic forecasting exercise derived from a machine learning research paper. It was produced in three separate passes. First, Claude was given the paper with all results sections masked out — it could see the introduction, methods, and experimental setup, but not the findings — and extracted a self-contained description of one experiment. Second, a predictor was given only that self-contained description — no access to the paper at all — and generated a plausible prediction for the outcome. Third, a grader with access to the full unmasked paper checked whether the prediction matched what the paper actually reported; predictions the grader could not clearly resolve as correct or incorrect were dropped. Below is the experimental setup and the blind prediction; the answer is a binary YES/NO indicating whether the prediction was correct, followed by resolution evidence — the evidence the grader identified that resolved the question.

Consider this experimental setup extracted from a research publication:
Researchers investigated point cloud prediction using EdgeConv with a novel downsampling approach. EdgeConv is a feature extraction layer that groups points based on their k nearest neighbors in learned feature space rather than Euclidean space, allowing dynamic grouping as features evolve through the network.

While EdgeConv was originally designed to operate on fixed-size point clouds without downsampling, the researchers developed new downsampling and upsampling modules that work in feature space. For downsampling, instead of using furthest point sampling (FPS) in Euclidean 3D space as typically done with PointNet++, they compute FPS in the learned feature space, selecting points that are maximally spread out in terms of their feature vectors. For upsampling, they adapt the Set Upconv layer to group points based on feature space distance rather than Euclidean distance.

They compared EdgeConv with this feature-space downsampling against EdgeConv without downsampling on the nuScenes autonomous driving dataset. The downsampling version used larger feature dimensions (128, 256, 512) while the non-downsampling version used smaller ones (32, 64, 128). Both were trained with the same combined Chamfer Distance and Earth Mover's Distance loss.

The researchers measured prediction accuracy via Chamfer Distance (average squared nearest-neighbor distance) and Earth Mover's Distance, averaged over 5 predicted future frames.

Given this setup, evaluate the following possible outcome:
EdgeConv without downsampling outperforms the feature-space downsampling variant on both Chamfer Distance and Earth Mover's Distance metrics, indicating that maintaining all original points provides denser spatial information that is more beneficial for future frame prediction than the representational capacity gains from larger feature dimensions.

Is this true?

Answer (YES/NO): YES